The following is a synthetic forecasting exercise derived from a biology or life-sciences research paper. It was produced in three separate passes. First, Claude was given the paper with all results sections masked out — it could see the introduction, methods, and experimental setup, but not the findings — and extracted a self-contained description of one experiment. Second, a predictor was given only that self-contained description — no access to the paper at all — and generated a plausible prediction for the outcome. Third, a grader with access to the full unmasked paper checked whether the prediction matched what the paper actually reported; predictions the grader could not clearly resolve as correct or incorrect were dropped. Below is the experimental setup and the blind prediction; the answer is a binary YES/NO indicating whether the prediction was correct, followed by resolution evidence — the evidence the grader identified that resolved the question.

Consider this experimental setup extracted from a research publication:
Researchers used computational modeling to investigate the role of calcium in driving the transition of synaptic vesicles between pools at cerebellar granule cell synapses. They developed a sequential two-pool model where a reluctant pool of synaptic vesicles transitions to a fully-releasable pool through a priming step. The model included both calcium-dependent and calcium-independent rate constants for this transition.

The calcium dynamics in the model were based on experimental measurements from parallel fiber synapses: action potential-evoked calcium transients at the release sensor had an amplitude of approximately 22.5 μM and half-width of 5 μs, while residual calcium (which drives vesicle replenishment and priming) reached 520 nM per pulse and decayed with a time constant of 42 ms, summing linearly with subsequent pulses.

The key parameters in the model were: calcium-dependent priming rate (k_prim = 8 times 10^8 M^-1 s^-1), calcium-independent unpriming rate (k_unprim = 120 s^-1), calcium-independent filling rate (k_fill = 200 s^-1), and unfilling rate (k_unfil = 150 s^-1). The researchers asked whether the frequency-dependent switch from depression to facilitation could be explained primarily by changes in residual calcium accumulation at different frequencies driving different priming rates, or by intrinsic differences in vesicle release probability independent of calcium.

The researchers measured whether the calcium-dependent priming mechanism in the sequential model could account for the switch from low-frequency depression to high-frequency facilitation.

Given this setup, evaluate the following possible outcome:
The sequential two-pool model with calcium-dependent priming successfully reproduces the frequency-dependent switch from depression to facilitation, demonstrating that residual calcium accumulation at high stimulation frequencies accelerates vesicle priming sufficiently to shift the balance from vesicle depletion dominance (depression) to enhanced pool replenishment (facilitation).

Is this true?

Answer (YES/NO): YES